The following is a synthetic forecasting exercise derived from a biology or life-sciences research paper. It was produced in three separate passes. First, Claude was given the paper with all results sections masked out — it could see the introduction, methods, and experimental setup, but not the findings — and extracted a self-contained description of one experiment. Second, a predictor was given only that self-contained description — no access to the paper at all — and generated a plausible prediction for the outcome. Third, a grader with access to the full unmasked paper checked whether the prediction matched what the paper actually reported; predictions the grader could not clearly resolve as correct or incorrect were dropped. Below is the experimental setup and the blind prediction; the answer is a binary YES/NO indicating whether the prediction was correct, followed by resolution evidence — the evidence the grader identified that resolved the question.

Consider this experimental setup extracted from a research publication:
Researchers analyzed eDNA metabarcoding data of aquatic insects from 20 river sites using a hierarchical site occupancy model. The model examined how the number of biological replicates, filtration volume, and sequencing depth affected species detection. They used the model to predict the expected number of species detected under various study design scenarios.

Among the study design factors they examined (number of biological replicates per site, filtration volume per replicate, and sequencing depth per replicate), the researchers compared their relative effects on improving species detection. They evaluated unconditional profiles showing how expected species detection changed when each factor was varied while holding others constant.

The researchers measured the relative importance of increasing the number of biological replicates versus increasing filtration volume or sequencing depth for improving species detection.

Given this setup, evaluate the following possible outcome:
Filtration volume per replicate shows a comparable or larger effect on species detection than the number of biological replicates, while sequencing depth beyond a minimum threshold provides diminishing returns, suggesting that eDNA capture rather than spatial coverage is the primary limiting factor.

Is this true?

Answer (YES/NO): NO